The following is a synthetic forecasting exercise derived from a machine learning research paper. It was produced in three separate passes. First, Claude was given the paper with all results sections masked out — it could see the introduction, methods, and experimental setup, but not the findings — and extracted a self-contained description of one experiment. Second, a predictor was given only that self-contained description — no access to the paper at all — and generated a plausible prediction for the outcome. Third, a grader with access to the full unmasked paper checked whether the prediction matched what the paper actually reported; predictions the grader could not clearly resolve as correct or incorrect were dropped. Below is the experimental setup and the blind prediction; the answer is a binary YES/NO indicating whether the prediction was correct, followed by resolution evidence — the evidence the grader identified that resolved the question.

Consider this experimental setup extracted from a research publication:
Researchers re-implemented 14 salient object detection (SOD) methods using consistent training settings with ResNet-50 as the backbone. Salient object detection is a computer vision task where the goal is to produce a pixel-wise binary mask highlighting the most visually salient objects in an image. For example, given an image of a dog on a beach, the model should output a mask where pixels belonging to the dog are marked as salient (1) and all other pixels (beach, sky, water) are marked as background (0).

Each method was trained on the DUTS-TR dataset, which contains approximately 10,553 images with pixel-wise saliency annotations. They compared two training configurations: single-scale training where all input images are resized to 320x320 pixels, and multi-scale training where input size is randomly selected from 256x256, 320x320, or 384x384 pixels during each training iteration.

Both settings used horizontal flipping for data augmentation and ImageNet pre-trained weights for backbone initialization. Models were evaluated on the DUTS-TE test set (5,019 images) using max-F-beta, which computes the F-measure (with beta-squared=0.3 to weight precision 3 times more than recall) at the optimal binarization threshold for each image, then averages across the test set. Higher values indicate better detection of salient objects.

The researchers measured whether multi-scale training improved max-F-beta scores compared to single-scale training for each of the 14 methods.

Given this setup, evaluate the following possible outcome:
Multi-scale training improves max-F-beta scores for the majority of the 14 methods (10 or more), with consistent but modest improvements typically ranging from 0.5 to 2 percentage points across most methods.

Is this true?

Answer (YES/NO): NO